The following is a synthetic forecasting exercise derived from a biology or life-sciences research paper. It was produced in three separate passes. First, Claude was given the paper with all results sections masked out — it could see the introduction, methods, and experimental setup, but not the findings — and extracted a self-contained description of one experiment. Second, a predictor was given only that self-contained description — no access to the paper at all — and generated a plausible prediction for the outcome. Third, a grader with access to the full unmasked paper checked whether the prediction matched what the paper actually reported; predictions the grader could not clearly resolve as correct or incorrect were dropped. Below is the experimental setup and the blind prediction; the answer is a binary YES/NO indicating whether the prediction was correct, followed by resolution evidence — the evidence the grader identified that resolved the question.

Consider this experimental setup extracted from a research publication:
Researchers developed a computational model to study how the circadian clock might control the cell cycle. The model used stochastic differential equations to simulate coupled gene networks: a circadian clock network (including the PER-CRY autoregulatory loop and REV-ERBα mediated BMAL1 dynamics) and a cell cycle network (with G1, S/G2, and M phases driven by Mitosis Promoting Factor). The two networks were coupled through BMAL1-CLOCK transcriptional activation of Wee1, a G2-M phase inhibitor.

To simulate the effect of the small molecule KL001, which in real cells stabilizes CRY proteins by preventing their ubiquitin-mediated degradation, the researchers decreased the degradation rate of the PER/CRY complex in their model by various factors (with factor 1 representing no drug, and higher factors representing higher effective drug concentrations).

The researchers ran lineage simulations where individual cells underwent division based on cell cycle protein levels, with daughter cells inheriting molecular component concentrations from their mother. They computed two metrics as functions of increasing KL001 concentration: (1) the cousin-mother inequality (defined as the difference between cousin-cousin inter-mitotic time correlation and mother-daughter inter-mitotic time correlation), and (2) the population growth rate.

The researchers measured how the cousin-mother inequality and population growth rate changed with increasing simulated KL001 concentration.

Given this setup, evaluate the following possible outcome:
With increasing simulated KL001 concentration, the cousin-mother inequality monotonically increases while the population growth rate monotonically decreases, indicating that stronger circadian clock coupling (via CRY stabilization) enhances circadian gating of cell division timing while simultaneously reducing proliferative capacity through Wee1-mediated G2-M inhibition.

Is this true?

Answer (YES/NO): NO